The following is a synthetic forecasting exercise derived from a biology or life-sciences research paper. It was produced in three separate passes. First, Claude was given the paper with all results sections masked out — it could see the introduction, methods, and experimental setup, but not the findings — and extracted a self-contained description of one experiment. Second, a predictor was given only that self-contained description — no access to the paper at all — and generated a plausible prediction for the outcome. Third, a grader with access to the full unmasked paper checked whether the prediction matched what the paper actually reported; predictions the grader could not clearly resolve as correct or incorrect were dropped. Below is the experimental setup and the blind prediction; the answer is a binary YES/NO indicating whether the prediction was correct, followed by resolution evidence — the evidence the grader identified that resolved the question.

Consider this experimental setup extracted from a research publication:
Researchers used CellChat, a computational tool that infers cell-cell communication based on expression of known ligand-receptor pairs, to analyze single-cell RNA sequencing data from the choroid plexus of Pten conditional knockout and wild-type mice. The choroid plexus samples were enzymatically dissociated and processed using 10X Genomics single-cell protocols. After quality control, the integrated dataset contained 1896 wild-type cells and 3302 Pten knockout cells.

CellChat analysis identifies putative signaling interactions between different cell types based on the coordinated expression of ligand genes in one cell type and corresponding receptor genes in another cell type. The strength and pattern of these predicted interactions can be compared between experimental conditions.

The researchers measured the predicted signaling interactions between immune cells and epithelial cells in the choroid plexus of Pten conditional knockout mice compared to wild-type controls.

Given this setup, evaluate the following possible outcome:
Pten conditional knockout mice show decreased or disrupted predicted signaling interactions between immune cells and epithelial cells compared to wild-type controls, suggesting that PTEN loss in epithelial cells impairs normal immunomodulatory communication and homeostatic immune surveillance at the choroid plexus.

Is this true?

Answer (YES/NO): NO